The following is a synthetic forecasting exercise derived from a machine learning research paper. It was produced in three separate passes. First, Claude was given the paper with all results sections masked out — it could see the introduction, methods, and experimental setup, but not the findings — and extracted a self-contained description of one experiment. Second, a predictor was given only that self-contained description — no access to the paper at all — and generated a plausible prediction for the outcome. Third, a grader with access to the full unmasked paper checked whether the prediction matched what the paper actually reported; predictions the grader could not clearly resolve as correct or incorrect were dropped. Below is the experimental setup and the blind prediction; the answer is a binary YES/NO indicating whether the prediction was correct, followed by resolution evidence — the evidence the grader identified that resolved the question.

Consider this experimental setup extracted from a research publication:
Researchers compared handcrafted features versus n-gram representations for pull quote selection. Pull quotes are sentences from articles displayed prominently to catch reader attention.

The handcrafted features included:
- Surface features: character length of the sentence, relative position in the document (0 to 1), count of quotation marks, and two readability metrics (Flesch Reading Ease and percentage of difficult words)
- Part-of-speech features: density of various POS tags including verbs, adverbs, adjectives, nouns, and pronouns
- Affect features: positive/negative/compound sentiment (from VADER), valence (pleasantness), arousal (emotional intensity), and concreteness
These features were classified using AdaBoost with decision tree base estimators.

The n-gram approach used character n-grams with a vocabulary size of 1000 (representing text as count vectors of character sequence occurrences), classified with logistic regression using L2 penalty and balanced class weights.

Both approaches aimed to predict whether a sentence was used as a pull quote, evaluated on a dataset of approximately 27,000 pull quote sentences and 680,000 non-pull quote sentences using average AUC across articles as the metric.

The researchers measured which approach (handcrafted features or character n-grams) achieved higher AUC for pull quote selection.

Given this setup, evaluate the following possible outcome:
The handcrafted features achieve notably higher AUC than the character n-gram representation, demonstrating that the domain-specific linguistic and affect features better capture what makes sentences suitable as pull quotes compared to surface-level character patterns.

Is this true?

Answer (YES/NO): NO